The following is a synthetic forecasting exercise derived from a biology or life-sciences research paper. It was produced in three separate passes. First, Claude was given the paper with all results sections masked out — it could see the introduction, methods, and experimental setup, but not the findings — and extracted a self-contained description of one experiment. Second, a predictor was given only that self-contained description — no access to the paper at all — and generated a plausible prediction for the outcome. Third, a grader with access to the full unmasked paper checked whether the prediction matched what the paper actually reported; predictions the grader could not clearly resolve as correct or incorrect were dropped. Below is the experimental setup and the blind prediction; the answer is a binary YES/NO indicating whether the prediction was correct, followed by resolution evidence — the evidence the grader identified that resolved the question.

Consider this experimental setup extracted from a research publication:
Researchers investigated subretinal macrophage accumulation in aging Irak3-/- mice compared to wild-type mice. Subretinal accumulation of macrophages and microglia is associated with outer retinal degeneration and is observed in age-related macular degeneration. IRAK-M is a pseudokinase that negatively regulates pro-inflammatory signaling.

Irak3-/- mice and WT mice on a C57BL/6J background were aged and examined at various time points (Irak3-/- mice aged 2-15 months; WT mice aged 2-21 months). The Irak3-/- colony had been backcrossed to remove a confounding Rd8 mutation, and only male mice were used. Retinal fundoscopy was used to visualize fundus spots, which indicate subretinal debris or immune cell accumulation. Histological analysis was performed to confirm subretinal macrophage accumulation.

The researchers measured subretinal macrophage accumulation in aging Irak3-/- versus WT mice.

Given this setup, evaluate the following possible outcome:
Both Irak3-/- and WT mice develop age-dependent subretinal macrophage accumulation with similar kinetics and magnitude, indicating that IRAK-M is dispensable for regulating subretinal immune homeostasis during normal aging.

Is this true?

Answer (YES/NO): NO